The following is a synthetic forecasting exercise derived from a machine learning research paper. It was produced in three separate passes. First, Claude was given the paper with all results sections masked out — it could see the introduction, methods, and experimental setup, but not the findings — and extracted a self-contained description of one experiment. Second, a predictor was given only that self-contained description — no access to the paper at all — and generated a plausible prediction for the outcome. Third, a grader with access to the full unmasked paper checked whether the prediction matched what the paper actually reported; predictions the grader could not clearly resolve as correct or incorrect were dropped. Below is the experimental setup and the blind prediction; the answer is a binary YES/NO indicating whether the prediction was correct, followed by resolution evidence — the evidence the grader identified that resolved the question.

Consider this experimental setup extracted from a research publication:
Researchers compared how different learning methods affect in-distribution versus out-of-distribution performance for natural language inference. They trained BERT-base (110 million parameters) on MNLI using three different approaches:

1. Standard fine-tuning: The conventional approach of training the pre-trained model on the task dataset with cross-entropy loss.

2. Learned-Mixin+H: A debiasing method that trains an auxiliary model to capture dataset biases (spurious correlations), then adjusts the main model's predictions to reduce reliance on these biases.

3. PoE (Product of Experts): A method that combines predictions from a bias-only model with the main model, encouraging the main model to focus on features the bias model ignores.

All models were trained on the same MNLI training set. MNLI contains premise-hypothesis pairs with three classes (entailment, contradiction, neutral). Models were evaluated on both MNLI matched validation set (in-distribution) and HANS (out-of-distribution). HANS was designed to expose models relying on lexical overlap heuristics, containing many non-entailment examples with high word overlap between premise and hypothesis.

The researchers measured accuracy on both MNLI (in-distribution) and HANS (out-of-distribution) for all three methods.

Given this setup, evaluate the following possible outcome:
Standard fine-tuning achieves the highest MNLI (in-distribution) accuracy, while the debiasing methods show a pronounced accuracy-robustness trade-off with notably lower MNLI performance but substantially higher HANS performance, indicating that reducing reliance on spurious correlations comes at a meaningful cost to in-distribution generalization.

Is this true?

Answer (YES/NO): NO